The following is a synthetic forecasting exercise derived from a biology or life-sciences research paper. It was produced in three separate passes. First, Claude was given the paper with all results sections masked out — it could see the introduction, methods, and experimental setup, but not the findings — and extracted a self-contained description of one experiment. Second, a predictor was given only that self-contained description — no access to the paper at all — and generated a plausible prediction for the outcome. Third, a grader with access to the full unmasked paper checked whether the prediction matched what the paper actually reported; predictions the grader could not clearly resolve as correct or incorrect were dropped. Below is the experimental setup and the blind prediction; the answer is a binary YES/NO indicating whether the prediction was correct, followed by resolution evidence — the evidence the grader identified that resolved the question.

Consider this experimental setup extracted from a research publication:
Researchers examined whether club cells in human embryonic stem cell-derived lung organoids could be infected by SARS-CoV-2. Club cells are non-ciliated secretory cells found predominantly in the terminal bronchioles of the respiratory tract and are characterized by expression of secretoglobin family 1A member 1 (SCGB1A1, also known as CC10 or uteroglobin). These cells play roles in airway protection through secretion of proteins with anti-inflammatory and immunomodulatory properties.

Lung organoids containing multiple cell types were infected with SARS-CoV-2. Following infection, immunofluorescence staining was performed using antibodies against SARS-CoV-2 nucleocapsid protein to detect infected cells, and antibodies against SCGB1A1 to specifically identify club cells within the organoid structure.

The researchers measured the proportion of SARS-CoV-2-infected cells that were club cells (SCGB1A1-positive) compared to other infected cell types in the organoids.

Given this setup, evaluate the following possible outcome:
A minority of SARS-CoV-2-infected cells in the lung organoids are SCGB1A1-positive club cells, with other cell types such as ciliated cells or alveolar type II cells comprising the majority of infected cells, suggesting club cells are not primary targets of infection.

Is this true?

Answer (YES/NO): YES